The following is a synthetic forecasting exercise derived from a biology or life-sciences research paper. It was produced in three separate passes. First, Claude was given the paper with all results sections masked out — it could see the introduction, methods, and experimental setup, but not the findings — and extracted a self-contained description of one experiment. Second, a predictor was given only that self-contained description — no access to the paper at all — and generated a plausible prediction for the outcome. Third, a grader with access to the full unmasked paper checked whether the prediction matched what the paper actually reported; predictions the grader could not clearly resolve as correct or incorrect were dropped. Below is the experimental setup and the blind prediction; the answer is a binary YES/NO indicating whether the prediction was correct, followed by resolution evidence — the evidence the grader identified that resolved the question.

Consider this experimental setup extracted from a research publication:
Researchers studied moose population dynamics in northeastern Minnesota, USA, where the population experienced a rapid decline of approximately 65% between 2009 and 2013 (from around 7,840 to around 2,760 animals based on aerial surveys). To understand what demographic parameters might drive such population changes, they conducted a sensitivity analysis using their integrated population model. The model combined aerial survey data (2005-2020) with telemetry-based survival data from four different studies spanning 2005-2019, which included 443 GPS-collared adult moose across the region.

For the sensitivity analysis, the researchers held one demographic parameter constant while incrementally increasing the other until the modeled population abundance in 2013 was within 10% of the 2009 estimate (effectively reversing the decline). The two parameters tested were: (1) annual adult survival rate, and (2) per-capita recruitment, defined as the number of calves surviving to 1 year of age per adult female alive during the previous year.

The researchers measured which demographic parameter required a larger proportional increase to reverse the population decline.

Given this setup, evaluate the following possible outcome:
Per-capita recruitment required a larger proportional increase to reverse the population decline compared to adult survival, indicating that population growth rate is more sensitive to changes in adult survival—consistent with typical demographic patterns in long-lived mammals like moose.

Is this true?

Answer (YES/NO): YES